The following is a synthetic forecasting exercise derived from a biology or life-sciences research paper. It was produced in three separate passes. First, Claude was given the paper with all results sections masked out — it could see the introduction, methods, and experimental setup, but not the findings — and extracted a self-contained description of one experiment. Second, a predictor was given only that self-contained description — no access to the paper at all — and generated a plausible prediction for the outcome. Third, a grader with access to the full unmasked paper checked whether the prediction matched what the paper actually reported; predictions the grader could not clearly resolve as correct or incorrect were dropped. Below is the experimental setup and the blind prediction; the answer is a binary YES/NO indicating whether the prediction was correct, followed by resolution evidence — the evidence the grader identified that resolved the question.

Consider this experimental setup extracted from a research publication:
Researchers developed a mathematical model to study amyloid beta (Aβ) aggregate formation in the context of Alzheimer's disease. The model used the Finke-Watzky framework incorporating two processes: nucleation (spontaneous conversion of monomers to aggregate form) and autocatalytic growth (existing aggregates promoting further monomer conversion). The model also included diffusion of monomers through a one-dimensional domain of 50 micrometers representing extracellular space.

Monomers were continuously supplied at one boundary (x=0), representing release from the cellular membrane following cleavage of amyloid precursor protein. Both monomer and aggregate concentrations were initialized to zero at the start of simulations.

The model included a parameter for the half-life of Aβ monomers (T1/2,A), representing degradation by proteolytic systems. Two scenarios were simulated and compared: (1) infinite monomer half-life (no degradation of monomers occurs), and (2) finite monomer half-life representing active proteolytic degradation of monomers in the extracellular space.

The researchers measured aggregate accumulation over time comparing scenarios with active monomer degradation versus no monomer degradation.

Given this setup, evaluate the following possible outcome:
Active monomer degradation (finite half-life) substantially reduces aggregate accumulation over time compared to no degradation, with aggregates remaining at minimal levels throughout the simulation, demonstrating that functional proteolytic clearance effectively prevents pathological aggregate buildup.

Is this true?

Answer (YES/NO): YES